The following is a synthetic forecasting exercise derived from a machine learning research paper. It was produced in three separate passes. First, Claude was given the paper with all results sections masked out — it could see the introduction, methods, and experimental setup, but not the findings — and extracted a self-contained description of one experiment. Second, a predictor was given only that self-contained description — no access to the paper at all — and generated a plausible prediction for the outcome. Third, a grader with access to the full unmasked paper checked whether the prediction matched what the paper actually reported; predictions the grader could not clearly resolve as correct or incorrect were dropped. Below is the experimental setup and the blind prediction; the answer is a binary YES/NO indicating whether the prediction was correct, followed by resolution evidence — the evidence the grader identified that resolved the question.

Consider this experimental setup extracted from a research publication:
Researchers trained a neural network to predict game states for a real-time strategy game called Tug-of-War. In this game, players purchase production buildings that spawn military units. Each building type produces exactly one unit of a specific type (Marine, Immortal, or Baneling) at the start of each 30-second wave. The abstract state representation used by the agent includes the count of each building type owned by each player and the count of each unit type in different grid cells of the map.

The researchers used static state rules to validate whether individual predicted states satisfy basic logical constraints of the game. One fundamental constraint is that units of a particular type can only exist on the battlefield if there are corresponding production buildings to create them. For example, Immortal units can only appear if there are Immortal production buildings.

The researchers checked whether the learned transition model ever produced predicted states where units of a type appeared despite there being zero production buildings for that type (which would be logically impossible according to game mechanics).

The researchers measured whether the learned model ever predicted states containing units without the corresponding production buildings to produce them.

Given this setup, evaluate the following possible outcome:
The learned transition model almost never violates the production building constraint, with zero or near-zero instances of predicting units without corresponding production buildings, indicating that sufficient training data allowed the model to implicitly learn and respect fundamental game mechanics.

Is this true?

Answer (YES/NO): NO